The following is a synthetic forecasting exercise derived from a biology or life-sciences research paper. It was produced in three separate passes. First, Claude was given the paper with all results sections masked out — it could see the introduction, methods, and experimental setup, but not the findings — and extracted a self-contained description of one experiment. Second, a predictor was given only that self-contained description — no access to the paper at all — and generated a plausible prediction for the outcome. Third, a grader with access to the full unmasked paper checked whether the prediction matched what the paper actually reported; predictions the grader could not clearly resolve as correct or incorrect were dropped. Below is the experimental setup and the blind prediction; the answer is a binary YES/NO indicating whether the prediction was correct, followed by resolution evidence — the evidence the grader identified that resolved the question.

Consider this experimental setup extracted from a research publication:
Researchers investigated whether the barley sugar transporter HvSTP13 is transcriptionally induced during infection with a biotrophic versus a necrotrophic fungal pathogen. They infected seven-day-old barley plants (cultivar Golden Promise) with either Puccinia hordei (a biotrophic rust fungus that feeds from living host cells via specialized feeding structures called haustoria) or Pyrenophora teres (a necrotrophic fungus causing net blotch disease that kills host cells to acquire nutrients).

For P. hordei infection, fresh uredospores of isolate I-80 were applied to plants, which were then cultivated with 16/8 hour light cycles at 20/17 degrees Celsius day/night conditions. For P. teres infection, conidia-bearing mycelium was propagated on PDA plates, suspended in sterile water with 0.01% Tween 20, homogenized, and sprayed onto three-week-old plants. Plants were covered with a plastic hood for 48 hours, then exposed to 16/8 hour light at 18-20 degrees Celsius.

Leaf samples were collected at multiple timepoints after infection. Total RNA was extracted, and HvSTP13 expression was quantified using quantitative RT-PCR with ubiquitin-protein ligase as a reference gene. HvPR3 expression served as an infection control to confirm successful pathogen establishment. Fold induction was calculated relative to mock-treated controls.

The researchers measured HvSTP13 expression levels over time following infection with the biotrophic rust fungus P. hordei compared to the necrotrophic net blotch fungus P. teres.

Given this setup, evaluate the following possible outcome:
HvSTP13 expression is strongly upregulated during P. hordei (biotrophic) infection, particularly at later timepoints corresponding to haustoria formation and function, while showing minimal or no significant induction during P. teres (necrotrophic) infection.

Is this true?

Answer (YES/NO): NO